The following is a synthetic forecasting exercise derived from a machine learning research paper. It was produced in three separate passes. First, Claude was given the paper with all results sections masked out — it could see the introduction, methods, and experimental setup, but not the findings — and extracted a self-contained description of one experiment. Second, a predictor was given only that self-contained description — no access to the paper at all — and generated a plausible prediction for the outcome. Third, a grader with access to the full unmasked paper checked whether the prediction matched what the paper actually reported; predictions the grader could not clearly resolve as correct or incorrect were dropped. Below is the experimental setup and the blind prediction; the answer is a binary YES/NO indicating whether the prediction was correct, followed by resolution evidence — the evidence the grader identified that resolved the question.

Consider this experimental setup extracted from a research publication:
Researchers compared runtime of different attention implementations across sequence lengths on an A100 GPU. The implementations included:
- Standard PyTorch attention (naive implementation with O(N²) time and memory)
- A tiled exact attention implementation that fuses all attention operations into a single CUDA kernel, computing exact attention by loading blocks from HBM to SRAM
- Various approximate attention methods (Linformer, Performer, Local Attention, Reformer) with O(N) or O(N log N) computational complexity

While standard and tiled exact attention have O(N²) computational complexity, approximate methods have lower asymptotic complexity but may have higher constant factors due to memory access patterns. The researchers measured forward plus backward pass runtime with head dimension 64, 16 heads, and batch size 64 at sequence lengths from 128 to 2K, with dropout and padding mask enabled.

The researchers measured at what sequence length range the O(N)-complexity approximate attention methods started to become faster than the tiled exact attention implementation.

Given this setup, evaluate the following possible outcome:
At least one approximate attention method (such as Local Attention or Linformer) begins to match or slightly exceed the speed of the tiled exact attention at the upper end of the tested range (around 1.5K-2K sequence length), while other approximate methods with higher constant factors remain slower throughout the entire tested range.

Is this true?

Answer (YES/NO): NO